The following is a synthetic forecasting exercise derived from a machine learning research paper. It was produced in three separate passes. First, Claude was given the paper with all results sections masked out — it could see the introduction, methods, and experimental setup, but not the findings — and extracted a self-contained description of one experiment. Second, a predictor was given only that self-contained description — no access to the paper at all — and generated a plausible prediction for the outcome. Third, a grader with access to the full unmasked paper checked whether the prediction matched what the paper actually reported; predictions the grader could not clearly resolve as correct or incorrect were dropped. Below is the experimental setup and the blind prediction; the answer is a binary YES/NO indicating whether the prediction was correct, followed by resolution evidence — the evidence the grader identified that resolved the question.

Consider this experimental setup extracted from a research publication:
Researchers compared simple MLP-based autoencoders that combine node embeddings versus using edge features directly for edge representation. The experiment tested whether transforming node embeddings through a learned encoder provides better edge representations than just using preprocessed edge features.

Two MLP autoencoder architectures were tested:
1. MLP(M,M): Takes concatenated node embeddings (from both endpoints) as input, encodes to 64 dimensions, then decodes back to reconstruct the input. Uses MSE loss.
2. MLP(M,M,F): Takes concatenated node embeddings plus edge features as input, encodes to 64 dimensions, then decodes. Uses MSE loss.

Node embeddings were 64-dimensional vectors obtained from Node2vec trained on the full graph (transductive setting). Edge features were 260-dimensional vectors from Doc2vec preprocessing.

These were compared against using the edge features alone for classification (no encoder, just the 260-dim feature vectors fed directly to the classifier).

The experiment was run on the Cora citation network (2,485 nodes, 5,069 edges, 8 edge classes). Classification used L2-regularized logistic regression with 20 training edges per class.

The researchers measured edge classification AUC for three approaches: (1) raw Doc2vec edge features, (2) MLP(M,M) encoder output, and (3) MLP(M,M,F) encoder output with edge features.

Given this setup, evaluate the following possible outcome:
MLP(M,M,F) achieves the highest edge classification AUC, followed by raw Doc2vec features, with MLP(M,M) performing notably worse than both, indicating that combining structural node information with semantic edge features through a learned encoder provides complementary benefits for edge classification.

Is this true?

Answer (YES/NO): NO